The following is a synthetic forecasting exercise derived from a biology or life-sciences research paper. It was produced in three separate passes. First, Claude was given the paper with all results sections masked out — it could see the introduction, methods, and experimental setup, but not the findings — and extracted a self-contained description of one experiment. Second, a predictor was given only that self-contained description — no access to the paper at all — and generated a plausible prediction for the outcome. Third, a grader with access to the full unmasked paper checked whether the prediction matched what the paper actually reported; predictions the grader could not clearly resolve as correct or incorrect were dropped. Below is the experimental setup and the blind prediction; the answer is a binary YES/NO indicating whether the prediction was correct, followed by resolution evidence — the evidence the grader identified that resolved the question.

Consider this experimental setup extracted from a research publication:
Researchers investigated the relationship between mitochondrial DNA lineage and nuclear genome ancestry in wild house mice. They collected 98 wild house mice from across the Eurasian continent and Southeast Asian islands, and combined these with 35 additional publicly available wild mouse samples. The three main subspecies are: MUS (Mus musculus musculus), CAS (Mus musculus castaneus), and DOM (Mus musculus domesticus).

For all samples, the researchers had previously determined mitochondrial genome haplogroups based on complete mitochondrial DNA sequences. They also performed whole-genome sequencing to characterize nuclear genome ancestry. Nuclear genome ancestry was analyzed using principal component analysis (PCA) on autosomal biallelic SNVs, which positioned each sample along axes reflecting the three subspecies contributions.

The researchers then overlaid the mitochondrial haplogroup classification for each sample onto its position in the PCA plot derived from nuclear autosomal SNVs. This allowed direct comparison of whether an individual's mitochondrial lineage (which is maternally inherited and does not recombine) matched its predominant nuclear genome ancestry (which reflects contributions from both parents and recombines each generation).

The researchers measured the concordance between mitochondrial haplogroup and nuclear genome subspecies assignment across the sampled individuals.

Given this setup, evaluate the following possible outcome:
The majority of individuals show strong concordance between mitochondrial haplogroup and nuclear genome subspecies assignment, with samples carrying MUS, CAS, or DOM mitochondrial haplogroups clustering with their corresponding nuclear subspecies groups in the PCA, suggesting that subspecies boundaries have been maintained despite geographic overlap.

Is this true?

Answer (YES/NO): NO